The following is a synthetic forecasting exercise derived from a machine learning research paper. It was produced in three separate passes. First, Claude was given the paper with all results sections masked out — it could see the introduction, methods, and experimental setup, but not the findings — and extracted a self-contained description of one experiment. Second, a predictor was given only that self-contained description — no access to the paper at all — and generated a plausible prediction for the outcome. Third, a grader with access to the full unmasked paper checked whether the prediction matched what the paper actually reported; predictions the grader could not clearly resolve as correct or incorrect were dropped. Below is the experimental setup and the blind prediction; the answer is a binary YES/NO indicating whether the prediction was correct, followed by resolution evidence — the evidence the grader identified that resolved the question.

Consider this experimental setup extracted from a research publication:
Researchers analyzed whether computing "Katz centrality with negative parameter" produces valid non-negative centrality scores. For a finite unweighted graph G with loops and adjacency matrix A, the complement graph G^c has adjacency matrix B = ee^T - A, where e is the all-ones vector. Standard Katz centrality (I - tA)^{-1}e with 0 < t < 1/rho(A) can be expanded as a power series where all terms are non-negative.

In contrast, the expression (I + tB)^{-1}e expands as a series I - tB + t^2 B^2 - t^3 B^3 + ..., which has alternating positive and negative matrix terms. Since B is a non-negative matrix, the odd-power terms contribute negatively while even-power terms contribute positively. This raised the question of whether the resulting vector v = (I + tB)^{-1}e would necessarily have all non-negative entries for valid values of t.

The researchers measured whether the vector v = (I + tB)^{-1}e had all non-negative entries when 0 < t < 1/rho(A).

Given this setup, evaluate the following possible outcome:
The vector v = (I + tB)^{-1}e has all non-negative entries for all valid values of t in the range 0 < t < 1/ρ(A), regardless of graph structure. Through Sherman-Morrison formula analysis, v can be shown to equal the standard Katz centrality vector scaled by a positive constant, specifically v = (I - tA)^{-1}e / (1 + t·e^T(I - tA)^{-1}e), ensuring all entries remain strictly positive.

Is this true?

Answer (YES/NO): YES